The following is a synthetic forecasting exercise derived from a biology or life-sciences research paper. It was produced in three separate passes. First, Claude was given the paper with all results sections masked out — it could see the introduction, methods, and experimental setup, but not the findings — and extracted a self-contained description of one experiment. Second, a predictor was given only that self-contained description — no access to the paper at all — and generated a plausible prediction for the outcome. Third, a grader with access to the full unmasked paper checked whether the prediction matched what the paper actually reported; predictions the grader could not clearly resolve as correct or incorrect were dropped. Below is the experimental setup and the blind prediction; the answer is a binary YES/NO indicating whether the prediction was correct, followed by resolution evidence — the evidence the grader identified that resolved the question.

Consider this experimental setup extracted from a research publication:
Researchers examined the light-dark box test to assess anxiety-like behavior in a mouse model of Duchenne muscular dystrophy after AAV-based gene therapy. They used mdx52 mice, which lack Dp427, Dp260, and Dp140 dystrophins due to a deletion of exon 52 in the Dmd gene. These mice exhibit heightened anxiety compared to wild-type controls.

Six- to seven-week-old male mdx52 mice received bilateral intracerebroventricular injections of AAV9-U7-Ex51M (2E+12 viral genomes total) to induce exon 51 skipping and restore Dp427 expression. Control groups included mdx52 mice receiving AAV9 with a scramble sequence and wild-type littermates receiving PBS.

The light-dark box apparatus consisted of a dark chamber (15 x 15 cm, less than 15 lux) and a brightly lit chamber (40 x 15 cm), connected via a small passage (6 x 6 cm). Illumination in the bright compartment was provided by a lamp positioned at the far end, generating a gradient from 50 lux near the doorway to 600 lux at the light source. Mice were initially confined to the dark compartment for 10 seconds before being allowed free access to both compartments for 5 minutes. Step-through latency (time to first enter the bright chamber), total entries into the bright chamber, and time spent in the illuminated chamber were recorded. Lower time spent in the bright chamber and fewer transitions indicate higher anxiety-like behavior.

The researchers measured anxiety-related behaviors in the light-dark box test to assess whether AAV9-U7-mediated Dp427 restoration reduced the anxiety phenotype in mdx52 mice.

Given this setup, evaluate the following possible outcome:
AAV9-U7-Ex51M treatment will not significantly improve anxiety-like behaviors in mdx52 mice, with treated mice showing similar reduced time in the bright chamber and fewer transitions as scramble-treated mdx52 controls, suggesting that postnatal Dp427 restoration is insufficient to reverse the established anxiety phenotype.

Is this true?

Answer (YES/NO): YES